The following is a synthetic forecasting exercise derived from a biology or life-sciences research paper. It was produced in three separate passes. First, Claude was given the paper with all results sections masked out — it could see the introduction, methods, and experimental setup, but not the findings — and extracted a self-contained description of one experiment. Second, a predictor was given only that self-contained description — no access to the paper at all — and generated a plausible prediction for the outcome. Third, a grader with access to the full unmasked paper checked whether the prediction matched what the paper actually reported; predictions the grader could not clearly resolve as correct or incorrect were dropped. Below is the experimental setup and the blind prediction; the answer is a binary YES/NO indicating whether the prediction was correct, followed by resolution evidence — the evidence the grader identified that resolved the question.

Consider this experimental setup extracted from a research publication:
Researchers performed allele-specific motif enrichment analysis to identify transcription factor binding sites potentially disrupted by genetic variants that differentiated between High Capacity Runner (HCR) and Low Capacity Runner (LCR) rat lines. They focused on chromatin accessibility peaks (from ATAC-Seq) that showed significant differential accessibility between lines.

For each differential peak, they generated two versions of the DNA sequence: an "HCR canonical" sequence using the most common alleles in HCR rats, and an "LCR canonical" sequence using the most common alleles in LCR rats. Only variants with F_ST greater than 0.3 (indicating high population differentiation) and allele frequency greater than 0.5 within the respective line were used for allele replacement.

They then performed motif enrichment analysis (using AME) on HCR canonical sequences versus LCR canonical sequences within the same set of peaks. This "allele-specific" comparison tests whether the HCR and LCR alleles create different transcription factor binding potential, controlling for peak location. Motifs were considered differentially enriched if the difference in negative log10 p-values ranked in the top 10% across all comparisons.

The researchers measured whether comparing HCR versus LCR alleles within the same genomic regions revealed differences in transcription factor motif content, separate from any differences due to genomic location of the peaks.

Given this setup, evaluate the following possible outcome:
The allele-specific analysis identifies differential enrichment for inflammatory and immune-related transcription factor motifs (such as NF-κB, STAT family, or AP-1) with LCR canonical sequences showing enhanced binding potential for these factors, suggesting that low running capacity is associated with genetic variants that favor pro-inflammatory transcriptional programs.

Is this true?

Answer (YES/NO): NO